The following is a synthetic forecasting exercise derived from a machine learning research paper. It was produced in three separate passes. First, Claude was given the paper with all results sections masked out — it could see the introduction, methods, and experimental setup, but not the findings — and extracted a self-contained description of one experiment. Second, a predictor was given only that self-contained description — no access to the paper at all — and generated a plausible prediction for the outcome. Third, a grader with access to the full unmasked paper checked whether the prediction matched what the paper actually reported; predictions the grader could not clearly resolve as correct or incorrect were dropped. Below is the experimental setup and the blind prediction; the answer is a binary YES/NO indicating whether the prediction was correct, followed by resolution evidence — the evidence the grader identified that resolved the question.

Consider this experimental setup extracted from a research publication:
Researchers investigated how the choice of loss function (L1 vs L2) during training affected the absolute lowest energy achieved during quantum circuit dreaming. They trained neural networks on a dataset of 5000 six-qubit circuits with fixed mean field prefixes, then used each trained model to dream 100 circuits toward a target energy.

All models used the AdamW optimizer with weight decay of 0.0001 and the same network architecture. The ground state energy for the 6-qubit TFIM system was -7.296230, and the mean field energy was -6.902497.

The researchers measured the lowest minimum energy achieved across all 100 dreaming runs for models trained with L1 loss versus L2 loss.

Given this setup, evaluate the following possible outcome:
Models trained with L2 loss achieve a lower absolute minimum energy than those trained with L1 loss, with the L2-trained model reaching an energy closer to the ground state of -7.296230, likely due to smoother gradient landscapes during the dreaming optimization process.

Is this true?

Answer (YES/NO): YES